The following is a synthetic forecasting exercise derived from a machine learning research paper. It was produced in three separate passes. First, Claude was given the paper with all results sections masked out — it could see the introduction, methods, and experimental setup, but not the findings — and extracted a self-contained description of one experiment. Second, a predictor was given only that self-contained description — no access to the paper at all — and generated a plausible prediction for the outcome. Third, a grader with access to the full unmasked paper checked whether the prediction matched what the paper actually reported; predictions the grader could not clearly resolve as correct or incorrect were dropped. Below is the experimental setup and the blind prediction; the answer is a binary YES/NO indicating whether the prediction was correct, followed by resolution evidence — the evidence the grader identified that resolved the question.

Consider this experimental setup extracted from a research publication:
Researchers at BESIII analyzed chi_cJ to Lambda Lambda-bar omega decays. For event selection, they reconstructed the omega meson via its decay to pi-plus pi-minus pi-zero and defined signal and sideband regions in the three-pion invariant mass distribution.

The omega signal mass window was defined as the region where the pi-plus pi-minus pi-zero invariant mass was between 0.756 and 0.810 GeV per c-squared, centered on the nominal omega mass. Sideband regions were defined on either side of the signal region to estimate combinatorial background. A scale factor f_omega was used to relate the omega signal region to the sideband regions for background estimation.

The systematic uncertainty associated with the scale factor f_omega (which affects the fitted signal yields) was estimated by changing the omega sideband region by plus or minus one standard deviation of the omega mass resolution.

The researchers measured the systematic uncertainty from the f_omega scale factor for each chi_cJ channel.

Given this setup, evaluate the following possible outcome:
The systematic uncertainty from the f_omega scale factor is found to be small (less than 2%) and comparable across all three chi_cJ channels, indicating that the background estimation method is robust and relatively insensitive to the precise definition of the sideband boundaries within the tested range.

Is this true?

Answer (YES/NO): NO